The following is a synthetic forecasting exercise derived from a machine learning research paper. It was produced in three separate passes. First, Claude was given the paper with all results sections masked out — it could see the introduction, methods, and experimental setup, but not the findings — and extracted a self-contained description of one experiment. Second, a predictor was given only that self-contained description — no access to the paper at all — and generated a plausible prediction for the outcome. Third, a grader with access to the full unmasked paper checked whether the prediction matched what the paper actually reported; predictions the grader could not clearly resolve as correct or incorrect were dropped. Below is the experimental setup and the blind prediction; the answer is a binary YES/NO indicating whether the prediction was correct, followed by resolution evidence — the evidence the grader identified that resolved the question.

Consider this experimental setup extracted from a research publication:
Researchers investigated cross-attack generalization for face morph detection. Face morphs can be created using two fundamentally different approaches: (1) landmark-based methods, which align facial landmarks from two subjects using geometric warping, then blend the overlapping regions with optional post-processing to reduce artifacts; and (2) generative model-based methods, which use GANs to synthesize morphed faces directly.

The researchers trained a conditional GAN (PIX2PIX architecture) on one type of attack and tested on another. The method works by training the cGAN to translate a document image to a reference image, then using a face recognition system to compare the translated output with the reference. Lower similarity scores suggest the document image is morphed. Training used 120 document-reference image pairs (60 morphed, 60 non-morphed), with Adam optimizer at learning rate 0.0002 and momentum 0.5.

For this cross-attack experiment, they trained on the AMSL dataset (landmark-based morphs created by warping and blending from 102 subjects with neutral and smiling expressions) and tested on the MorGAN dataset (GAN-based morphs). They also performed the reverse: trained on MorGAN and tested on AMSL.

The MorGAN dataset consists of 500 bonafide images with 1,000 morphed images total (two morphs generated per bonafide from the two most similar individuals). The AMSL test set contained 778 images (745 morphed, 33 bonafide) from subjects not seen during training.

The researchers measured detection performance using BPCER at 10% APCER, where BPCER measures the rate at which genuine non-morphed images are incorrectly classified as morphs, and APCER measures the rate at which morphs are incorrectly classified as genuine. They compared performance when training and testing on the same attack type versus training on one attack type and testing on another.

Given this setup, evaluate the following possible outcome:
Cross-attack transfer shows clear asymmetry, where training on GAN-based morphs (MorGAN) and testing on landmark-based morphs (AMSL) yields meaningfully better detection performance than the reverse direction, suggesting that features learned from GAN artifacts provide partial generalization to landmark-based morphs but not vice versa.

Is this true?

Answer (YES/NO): NO